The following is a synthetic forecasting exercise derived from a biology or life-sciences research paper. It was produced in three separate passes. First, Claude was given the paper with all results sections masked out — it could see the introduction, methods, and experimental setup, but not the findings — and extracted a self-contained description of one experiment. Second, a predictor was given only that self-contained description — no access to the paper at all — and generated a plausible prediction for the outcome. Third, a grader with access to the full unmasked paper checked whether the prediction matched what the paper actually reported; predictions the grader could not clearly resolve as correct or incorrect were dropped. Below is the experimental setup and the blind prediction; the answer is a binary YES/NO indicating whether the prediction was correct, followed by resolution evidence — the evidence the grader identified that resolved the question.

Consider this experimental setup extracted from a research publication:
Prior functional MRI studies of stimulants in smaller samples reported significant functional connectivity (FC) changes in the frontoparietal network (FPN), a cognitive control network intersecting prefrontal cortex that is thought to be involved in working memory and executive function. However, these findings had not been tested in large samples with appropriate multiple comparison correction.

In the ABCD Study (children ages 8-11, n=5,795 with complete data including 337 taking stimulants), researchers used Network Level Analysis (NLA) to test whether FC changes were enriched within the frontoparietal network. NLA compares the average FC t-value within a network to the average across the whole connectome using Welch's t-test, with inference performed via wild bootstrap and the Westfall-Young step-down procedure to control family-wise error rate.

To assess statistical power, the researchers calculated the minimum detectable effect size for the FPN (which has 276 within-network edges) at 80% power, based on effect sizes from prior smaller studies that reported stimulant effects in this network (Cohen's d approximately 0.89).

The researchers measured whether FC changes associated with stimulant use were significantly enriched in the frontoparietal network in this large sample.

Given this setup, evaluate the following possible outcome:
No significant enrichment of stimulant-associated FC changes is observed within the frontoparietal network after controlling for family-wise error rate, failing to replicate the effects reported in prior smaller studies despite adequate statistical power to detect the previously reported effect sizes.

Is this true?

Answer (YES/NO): YES